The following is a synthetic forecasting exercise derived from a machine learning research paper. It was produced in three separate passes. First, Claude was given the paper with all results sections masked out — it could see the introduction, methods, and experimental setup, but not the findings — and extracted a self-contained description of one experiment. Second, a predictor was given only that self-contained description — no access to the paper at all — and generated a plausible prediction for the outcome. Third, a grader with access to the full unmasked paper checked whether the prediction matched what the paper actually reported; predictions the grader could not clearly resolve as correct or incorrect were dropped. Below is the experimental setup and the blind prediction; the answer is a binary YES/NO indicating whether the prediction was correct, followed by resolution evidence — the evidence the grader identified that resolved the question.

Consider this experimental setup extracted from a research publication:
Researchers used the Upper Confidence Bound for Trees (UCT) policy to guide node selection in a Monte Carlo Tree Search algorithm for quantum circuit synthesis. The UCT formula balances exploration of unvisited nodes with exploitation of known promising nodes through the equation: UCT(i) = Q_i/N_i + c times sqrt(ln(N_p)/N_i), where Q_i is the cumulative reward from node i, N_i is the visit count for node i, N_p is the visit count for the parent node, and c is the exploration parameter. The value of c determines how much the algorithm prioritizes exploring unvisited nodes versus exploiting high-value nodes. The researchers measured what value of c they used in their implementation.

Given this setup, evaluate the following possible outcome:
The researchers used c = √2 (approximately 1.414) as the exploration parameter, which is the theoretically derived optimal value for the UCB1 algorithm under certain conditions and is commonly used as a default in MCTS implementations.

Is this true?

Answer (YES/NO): NO